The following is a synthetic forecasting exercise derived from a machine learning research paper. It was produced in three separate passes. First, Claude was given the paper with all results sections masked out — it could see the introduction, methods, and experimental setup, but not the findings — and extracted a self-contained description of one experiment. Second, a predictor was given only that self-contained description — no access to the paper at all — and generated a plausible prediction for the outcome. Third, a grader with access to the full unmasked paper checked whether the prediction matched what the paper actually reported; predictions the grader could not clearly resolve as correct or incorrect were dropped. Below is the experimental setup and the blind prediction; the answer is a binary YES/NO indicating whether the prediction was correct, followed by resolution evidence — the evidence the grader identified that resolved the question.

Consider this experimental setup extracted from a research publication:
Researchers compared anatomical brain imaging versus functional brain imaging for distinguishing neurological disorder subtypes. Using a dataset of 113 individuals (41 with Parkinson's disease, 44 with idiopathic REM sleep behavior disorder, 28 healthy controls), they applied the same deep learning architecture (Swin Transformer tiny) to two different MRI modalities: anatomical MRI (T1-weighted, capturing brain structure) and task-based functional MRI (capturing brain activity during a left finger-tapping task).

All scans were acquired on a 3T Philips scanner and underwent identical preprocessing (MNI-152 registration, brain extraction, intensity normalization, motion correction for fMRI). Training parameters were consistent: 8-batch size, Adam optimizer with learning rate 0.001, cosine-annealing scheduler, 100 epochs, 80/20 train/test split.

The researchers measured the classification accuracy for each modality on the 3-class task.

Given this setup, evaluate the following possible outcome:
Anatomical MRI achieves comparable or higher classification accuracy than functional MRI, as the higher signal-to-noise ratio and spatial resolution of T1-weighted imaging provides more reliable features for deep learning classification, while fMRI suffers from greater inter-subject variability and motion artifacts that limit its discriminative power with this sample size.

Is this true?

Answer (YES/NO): NO